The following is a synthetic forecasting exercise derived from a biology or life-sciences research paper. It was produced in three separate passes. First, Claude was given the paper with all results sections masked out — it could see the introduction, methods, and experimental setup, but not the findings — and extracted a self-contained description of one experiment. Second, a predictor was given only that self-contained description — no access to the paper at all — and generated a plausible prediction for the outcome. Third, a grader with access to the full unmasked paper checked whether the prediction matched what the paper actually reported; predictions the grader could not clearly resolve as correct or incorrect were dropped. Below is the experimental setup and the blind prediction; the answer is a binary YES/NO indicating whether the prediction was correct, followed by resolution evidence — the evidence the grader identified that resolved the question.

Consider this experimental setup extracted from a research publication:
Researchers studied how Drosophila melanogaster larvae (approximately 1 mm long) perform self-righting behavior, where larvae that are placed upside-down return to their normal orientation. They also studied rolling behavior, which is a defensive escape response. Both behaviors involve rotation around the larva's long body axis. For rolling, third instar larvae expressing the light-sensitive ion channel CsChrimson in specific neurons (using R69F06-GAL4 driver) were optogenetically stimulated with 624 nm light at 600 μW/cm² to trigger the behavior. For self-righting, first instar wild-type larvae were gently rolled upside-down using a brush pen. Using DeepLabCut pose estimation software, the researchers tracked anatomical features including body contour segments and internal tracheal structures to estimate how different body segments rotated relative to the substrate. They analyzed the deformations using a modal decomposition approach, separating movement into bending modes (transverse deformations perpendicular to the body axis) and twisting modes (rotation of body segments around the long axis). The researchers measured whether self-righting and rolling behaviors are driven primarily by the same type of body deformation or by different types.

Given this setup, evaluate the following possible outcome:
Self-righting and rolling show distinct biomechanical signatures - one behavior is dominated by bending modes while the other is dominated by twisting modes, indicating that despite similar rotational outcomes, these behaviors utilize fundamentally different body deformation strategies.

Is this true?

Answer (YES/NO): YES